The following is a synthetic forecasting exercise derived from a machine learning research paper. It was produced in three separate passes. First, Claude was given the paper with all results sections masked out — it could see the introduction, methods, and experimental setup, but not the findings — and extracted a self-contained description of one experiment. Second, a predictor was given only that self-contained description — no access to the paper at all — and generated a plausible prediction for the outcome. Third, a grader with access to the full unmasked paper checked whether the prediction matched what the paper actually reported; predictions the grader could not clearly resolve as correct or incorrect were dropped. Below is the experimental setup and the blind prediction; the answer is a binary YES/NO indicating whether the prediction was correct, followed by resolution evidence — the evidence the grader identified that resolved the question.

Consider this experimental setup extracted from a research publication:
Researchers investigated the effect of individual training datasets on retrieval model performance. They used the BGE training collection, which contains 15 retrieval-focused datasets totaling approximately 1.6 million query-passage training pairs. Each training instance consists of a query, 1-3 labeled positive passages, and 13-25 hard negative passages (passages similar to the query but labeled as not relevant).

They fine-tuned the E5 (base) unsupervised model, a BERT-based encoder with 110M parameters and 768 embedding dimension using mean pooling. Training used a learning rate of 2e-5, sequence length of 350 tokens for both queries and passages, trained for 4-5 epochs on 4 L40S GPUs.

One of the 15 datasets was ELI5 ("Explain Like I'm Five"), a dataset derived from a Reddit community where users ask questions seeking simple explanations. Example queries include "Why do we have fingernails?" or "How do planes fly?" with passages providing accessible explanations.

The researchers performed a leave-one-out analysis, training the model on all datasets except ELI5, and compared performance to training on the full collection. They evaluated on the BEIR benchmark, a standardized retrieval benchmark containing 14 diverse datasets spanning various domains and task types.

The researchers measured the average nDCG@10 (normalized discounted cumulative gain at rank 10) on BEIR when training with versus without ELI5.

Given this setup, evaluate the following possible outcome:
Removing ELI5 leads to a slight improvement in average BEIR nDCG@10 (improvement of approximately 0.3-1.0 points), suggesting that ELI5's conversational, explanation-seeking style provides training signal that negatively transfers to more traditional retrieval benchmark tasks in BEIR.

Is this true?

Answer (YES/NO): YES